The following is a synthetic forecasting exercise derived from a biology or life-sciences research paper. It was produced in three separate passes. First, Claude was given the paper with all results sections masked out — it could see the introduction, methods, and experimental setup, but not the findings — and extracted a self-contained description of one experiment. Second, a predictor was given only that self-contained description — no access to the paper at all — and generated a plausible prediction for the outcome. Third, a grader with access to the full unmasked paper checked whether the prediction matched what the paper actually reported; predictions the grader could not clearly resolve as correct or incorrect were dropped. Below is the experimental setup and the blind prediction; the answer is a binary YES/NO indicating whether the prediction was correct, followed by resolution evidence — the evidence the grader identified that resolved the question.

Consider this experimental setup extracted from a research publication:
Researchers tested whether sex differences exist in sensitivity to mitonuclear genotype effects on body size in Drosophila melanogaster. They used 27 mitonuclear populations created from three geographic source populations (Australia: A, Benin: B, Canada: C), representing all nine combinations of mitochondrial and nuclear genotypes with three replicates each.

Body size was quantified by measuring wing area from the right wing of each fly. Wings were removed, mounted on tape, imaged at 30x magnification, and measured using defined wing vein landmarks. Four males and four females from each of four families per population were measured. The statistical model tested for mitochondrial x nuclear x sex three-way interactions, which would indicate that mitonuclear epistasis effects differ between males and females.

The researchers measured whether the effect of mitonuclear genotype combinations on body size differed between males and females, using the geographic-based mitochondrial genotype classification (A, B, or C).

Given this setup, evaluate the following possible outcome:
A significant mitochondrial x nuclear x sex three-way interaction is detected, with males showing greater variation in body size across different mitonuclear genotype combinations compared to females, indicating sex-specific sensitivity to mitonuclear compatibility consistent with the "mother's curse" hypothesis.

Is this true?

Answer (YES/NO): NO